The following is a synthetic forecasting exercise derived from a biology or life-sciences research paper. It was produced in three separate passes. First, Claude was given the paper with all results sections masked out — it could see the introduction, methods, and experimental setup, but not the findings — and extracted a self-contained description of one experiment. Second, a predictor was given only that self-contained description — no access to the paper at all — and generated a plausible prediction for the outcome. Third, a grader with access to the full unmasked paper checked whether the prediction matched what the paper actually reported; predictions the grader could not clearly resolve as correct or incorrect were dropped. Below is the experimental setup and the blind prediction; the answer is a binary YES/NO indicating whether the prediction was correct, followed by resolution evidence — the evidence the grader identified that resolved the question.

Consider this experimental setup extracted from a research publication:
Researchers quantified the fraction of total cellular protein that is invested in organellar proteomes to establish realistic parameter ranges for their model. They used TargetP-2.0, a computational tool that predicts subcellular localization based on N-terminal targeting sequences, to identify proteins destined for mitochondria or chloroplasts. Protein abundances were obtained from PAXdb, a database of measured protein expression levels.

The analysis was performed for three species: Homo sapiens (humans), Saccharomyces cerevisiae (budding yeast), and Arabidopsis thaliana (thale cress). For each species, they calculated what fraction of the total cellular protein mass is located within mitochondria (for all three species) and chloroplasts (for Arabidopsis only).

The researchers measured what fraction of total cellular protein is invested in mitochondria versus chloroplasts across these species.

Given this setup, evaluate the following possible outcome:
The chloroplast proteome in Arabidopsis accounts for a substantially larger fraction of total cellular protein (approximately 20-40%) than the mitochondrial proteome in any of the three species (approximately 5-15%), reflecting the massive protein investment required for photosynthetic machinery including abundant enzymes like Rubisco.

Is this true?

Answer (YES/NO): NO